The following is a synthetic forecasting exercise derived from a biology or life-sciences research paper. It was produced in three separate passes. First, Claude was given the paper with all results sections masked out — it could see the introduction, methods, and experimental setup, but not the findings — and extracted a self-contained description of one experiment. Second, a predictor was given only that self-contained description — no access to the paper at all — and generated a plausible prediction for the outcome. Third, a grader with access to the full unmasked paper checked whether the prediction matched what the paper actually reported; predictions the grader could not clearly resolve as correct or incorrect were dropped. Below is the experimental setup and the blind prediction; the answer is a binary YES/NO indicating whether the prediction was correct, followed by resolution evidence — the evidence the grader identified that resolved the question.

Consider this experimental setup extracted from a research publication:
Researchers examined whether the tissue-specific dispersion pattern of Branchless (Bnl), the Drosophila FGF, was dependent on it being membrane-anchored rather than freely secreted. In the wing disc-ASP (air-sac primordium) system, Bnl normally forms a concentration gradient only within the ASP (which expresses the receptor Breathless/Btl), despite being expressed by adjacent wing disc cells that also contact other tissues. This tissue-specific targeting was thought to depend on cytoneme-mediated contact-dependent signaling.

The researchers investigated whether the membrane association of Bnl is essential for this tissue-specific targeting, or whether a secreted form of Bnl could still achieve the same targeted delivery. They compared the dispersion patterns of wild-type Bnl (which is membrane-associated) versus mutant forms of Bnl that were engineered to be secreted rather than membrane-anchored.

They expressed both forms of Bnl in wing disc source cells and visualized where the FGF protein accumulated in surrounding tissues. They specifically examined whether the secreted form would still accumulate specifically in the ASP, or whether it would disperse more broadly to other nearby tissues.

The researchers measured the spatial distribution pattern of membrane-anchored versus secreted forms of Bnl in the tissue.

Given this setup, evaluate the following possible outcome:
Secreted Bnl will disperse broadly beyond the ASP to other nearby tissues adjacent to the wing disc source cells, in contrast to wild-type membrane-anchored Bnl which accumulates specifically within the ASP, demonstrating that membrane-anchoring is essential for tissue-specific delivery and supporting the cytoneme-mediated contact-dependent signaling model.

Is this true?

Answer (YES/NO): YES